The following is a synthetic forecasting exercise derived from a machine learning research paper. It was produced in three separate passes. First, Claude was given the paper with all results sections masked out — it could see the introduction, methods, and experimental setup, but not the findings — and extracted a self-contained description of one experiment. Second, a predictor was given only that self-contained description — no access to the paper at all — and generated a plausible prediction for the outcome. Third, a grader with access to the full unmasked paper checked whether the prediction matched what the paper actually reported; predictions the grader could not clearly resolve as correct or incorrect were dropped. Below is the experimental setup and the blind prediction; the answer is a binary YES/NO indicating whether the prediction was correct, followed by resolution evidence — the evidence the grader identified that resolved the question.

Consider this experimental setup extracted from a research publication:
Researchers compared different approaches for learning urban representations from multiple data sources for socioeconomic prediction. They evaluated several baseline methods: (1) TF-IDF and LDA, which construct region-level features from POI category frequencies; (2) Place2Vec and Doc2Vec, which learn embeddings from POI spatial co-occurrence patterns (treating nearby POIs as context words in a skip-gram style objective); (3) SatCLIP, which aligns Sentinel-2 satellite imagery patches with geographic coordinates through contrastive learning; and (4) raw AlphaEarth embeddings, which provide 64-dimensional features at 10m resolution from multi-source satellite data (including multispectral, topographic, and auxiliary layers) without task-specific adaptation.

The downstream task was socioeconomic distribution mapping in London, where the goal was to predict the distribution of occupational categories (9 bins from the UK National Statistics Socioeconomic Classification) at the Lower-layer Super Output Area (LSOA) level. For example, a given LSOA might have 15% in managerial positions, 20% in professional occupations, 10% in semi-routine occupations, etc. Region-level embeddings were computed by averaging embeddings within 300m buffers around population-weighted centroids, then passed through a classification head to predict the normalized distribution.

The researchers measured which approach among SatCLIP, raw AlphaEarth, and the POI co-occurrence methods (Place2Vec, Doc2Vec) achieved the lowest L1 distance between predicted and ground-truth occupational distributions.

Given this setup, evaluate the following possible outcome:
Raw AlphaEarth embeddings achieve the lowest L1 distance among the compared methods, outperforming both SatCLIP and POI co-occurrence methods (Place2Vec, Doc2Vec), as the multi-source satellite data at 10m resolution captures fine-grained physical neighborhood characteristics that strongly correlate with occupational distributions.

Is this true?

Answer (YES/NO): YES